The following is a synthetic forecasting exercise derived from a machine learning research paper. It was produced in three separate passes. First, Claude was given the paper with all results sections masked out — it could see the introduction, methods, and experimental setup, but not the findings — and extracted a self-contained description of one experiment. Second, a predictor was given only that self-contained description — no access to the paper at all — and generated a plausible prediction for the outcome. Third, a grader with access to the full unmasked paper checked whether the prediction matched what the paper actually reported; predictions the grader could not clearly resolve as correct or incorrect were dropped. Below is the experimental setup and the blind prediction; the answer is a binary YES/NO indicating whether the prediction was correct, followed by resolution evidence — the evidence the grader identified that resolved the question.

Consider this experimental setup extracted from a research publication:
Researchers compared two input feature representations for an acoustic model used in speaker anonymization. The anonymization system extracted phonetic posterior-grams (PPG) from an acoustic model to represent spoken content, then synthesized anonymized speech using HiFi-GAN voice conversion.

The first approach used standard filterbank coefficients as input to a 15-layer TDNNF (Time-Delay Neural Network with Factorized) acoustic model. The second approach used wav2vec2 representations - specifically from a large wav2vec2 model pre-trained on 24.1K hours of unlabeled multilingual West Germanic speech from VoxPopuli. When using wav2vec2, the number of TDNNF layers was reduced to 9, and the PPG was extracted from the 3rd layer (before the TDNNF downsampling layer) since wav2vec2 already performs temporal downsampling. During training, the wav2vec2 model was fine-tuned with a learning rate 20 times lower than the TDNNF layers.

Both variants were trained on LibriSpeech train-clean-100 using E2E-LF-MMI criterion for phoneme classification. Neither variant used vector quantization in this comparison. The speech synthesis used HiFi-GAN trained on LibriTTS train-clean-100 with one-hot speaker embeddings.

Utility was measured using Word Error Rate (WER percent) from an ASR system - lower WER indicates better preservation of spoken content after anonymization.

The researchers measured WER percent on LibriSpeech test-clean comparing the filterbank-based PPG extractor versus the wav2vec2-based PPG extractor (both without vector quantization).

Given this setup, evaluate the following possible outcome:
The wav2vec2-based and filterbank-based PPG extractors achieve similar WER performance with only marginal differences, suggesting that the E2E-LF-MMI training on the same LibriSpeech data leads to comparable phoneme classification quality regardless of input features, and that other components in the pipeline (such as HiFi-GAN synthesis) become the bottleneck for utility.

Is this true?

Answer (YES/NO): NO